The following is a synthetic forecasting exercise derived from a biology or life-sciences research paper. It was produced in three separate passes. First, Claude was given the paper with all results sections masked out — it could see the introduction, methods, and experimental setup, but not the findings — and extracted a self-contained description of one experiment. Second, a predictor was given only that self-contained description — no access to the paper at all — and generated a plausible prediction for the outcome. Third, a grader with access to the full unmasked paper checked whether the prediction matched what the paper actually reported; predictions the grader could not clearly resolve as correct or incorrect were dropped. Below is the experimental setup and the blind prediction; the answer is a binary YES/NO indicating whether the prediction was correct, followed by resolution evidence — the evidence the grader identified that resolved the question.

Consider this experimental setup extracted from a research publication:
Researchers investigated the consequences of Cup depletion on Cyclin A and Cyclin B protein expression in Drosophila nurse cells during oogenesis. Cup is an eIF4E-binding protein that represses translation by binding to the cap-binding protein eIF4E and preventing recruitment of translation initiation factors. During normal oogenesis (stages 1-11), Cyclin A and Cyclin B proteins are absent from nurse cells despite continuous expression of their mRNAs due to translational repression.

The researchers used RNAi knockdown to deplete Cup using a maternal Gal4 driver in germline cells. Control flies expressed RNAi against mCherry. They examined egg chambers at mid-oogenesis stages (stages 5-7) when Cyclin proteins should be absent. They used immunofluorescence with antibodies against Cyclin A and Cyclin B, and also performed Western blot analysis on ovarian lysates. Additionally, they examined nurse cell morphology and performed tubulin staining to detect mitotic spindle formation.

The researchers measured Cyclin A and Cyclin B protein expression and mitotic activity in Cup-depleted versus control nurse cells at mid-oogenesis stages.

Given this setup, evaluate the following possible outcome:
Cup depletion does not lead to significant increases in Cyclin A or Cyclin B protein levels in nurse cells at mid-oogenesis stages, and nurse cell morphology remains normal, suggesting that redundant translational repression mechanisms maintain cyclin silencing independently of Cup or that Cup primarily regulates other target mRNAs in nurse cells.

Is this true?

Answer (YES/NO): NO